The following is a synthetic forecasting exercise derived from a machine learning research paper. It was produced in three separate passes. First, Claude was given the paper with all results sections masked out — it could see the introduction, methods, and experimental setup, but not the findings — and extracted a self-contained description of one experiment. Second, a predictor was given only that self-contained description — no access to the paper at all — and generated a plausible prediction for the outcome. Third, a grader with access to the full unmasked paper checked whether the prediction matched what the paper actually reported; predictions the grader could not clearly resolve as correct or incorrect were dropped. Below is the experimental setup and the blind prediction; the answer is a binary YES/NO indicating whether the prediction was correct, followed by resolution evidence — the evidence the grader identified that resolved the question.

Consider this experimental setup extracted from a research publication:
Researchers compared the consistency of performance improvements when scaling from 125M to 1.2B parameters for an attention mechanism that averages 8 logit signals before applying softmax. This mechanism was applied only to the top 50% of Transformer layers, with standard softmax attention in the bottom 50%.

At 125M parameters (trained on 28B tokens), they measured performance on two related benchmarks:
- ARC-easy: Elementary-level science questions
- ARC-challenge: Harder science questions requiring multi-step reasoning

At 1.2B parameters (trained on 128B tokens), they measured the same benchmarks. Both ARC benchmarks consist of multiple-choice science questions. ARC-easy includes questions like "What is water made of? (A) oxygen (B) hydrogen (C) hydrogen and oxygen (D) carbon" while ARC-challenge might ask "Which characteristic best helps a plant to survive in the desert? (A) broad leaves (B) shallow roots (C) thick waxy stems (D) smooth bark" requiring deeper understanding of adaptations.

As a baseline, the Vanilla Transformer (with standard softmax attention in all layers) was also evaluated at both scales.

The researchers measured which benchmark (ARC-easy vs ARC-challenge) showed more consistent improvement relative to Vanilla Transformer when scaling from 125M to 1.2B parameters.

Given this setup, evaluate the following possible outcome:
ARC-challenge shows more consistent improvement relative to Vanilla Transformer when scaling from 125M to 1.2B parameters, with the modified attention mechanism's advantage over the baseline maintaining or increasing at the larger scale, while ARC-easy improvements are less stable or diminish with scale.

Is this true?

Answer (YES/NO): YES